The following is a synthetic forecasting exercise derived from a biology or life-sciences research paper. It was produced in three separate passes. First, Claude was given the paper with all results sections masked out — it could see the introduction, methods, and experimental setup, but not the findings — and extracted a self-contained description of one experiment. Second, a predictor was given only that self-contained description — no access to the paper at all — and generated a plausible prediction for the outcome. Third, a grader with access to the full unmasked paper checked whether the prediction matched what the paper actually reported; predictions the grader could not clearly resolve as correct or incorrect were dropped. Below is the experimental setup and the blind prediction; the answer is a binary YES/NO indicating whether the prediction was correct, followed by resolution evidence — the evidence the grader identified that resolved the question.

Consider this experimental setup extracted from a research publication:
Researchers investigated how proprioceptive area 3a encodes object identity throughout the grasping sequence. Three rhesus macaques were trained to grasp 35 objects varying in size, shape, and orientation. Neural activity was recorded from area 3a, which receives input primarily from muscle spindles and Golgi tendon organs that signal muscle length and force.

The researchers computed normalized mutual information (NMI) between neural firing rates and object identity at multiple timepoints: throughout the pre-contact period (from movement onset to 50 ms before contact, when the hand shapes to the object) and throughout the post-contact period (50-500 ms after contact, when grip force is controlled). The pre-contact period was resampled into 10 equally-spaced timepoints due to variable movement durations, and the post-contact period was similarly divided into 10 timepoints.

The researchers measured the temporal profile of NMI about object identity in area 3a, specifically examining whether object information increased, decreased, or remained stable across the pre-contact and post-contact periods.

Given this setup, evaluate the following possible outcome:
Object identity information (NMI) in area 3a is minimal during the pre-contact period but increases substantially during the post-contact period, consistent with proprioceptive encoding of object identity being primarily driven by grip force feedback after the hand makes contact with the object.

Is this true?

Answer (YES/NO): NO